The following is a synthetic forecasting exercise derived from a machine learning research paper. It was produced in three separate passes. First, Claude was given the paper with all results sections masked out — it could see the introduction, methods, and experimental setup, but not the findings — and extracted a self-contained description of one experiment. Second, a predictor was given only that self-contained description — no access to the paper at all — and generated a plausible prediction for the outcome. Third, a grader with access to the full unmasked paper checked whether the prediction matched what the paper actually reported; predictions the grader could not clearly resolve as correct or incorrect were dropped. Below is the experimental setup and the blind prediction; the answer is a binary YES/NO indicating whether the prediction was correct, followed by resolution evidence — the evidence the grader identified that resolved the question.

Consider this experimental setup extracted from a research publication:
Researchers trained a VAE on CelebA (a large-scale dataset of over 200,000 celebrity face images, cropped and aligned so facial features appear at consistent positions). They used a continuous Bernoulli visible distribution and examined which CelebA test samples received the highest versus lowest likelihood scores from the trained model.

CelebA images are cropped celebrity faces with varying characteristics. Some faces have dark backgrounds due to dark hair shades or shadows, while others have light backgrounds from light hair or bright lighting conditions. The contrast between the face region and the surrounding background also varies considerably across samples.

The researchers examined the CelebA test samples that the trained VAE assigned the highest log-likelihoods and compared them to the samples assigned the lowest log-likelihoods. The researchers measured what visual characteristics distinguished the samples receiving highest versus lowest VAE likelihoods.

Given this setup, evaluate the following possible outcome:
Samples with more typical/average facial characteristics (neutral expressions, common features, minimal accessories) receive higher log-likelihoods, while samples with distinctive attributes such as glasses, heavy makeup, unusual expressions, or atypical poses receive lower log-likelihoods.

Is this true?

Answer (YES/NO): NO